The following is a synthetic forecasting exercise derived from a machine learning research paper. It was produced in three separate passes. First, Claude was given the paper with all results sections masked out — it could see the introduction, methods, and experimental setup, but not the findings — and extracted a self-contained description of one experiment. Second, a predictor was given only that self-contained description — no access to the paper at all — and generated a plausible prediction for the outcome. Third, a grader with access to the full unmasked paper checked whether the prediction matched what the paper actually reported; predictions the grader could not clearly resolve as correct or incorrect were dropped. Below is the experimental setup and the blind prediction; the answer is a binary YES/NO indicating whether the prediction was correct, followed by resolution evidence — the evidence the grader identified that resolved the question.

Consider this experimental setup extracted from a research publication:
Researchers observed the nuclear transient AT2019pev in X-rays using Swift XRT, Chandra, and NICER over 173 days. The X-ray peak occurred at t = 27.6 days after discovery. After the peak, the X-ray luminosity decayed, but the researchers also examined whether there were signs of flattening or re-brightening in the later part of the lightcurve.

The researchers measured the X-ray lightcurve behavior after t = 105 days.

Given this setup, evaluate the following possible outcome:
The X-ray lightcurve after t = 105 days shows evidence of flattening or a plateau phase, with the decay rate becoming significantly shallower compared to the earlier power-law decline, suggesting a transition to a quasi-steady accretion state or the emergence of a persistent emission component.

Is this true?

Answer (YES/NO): YES